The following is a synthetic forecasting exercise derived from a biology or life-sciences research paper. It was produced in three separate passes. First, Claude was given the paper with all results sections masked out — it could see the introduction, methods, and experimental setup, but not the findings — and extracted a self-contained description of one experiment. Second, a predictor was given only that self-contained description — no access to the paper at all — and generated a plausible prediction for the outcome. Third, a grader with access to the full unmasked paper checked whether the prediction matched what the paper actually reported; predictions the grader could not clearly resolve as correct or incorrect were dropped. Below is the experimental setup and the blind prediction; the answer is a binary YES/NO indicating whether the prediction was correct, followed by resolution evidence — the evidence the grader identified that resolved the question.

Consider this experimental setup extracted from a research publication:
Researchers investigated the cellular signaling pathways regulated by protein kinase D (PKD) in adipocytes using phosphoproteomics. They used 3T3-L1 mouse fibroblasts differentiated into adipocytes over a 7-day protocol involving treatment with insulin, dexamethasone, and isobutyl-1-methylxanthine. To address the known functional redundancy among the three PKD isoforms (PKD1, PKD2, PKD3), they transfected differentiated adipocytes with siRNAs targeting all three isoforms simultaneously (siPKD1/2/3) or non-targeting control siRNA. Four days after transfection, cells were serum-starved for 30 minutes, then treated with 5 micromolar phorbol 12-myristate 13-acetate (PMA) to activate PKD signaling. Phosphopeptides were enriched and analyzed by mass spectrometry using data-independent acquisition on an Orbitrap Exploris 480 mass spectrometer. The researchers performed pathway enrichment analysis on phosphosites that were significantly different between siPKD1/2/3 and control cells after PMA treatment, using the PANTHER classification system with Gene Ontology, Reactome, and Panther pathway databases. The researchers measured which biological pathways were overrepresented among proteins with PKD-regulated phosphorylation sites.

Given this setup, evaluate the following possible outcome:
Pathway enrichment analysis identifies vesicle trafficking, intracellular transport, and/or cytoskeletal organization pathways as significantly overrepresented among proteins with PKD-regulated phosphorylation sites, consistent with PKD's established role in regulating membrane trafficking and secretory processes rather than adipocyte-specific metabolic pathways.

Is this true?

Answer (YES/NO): NO